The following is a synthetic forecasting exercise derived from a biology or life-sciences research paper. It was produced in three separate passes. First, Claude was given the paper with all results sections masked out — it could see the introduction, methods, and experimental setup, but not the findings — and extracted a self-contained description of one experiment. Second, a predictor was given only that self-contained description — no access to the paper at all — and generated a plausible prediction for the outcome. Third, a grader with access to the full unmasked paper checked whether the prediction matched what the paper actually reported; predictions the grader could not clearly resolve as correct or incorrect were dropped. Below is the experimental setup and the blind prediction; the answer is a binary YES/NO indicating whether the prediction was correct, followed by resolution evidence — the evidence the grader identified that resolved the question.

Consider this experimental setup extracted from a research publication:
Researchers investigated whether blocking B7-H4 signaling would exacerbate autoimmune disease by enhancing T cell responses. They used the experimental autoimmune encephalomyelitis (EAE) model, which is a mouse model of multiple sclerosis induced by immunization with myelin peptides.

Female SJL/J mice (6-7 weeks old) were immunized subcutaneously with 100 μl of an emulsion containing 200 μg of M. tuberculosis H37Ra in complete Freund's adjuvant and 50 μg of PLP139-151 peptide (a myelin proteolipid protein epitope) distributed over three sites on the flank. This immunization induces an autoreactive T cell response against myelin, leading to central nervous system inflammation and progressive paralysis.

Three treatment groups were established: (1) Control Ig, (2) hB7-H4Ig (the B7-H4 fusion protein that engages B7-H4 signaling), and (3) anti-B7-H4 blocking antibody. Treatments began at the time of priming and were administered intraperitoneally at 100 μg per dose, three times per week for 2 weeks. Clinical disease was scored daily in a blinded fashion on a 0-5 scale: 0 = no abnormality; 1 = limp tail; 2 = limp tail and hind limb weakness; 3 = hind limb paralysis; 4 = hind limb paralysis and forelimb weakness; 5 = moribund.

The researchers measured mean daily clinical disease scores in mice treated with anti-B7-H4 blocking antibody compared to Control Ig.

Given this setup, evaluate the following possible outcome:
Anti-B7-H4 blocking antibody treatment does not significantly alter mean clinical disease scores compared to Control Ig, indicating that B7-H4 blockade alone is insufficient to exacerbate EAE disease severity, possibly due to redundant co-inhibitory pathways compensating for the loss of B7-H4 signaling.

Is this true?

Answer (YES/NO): YES